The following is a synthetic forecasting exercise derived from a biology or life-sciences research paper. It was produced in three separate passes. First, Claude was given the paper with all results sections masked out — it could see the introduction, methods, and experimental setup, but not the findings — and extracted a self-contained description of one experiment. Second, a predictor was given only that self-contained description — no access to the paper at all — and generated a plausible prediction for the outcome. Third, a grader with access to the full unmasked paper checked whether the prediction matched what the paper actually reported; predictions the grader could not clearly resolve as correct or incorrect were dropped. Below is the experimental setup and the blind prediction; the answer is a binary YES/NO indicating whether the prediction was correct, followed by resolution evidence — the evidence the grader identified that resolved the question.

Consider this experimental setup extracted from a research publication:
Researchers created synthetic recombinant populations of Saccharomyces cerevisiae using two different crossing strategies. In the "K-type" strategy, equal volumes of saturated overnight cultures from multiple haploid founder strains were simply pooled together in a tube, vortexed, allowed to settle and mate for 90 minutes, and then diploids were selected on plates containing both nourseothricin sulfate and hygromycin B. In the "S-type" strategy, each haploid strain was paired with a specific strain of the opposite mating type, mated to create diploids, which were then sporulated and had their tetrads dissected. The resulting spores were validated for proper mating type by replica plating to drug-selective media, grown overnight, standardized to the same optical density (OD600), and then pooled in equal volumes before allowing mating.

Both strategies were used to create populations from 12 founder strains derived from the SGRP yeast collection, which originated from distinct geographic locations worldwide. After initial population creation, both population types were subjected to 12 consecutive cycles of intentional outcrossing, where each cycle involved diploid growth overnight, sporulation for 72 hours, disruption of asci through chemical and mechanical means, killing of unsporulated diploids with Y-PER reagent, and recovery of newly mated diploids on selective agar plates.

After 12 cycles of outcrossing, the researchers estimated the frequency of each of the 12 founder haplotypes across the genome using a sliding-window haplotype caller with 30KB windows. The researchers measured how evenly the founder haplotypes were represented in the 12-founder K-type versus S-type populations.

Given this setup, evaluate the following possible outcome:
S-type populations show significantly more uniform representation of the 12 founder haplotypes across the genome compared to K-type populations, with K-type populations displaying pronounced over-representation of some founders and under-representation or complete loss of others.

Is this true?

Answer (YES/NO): YES